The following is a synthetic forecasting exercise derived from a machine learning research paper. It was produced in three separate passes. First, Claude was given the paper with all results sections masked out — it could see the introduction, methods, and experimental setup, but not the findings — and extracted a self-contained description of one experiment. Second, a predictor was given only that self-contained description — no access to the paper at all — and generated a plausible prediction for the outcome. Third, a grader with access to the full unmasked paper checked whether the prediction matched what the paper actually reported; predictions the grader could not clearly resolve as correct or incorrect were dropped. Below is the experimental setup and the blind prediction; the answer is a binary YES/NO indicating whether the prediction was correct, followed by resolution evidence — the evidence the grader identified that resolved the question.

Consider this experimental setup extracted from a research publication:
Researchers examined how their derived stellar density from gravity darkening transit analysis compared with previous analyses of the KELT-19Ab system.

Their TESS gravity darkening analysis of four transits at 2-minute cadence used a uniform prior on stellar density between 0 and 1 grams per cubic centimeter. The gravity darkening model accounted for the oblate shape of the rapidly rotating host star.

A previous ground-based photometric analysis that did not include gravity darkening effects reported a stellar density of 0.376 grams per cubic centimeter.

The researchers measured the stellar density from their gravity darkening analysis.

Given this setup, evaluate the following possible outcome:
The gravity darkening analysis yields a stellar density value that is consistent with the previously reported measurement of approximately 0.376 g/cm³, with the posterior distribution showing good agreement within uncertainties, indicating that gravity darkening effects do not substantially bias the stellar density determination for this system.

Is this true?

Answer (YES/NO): NO